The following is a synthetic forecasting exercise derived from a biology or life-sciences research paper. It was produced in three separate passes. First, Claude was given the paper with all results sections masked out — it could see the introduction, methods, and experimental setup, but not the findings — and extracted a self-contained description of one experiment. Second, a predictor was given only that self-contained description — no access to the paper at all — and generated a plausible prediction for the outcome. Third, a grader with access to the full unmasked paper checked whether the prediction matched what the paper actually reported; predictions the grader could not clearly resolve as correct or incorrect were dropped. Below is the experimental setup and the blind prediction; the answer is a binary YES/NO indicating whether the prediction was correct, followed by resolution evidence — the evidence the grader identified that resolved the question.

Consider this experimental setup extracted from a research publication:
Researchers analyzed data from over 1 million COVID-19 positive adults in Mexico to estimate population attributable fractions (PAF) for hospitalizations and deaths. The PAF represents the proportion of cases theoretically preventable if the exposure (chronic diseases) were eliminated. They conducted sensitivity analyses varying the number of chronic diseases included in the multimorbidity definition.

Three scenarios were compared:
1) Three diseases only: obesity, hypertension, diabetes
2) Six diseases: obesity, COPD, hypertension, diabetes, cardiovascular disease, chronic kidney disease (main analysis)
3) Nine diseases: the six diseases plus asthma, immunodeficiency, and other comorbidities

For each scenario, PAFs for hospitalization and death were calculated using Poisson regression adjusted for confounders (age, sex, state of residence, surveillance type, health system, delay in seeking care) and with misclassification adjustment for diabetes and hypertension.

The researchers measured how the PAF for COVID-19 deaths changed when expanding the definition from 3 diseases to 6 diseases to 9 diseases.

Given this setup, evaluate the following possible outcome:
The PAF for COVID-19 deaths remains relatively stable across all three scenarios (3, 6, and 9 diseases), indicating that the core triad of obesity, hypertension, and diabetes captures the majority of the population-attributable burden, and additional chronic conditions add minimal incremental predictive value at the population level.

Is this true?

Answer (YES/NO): YES